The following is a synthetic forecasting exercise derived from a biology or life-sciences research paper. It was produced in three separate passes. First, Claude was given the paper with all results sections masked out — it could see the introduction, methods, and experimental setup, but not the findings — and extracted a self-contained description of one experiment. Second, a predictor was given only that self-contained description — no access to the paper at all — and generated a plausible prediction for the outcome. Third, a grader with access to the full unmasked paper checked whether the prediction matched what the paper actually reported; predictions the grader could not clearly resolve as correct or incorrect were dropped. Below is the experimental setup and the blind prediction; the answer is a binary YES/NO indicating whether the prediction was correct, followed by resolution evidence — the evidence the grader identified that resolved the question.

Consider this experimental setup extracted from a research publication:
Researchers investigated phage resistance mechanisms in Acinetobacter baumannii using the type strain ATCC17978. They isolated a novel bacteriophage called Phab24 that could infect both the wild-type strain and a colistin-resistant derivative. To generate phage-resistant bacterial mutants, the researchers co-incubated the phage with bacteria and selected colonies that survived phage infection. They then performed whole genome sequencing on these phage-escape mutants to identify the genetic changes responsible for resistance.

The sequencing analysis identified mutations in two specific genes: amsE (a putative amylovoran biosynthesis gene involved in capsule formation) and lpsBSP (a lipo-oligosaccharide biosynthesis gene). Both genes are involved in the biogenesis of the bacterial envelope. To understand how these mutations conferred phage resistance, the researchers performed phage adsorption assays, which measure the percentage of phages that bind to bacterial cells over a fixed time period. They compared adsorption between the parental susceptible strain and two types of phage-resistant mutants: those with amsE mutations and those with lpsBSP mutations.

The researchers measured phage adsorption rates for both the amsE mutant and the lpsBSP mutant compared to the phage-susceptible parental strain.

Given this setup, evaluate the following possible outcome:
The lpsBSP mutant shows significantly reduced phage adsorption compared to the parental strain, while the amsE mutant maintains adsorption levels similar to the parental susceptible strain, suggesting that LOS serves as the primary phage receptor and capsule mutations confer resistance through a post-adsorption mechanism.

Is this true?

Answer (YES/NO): NO